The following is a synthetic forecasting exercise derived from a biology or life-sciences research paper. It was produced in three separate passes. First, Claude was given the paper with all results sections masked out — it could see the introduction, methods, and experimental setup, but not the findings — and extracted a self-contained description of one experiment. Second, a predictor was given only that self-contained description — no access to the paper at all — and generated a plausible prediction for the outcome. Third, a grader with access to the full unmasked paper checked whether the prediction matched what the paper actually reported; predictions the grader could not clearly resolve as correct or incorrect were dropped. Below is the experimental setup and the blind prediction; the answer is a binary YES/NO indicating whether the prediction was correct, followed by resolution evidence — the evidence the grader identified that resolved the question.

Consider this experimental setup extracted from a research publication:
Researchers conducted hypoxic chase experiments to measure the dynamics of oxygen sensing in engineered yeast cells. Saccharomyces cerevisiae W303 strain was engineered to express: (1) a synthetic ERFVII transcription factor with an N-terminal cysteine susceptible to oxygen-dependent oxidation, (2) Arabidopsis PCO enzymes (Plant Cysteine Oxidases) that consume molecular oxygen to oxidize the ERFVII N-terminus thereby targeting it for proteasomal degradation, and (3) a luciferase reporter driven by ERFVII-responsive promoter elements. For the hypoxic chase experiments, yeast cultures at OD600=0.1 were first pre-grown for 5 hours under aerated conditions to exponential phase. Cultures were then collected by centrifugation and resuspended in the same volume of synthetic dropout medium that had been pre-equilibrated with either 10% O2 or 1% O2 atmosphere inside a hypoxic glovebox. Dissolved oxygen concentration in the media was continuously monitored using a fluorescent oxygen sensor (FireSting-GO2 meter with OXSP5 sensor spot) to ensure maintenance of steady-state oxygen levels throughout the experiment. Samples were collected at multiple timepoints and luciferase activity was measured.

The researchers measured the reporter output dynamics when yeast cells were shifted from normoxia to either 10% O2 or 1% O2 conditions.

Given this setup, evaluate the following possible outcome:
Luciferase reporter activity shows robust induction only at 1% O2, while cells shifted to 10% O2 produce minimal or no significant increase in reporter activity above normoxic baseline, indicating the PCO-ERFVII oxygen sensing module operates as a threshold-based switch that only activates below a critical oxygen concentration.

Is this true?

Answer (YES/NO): YES